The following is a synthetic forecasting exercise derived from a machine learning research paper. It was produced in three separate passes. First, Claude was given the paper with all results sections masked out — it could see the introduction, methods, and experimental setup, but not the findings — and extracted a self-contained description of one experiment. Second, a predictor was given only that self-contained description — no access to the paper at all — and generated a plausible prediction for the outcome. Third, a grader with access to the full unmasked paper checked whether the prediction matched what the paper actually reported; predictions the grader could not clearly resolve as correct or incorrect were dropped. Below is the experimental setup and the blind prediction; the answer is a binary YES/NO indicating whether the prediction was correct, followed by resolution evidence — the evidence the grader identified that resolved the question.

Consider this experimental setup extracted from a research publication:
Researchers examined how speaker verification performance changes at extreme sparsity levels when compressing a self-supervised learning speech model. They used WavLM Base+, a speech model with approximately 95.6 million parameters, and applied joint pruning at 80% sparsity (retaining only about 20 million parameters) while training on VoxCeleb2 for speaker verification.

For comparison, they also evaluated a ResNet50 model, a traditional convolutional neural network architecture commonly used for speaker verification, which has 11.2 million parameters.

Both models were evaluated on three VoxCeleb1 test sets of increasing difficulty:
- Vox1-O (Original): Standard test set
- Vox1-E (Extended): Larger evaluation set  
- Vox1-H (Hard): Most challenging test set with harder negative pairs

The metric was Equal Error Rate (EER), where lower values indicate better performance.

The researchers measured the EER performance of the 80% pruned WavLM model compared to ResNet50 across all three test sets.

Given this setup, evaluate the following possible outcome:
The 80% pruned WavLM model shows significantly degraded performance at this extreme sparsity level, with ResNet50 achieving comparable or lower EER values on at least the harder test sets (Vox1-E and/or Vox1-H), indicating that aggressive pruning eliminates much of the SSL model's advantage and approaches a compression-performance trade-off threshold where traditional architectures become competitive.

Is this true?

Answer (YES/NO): YES